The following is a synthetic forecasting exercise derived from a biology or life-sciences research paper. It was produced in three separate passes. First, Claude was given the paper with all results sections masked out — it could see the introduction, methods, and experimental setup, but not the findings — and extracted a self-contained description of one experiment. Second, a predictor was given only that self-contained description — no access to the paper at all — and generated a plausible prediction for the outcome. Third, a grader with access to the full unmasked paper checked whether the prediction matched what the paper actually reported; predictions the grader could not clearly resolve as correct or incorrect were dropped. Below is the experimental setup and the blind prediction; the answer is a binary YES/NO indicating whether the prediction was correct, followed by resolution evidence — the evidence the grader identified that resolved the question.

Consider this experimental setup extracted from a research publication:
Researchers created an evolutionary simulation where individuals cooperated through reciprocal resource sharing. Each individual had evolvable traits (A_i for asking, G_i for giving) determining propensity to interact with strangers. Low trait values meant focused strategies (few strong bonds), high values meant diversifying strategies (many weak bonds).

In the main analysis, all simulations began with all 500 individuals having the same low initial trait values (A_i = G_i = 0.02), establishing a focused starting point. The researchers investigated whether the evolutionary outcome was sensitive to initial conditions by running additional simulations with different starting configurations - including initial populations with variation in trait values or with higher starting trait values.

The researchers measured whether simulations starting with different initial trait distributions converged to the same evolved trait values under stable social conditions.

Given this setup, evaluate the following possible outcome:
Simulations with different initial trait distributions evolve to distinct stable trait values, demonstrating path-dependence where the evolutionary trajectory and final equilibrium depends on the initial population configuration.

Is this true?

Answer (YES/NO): NO